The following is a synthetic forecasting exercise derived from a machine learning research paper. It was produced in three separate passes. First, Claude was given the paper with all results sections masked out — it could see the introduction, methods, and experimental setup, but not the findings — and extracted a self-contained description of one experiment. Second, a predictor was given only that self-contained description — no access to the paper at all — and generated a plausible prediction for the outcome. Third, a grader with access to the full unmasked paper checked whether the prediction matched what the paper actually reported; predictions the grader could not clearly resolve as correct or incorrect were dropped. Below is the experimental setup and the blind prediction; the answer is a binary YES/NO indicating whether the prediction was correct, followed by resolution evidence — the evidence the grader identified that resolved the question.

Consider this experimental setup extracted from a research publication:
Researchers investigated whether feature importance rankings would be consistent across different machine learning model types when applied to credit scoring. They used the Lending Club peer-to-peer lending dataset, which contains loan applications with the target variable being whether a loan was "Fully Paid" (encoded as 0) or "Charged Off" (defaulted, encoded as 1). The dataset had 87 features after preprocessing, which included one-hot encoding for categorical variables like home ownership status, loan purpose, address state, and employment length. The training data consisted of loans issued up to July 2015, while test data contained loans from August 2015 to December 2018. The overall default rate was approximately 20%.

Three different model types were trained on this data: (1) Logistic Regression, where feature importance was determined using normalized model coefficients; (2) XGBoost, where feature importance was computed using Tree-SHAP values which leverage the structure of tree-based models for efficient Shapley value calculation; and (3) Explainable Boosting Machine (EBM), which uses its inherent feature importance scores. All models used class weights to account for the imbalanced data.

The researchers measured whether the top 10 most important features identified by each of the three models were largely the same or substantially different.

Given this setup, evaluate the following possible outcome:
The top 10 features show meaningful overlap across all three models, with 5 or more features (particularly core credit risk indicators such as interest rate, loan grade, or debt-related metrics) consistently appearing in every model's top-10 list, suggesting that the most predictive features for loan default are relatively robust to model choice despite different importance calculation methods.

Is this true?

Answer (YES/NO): NO